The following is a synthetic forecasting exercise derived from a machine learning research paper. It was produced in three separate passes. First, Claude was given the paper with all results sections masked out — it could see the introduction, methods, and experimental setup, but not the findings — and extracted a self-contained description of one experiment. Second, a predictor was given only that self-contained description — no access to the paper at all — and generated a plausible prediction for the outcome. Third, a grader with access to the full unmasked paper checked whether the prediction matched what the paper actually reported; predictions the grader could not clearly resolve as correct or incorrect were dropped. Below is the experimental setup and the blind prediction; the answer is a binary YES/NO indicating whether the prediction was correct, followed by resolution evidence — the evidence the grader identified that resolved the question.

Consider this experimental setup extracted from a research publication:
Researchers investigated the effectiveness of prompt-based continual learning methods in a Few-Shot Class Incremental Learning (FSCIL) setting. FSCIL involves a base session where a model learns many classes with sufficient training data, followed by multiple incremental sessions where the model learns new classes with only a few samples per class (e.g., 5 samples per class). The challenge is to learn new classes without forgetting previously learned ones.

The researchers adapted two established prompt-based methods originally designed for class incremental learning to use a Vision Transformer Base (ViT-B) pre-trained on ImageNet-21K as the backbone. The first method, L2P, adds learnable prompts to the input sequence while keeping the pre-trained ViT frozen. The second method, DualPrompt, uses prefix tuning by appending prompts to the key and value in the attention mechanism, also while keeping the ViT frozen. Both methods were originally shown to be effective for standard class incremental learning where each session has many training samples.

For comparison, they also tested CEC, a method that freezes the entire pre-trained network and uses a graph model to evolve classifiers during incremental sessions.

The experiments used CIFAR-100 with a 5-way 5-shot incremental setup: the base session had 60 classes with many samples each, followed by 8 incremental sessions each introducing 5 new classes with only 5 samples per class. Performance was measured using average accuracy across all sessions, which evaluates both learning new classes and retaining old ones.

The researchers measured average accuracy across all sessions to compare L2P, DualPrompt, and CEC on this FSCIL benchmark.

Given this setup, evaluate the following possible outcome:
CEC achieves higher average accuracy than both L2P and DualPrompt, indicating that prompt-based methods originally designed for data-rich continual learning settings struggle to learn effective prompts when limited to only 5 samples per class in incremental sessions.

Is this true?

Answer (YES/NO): YES